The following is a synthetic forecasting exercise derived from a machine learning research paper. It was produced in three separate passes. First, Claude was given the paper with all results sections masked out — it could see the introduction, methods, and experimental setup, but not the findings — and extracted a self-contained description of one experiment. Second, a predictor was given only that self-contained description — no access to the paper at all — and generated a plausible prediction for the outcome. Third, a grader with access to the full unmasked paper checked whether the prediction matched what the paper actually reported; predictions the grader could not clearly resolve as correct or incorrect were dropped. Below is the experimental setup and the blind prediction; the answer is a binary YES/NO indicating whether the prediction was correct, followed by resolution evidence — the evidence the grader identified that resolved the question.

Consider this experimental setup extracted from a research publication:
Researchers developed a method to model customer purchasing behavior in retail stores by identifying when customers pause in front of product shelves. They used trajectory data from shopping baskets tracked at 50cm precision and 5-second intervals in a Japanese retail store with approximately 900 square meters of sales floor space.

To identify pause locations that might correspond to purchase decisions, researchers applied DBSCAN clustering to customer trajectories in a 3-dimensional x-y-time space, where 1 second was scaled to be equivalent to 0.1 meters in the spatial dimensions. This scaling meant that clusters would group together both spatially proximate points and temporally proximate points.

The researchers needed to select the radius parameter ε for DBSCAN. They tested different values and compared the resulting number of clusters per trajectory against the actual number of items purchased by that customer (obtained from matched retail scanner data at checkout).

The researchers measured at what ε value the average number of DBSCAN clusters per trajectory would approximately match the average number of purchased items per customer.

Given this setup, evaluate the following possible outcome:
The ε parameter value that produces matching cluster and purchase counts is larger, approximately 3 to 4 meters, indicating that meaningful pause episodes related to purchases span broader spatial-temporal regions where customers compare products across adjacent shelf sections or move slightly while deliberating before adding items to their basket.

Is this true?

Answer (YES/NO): NO